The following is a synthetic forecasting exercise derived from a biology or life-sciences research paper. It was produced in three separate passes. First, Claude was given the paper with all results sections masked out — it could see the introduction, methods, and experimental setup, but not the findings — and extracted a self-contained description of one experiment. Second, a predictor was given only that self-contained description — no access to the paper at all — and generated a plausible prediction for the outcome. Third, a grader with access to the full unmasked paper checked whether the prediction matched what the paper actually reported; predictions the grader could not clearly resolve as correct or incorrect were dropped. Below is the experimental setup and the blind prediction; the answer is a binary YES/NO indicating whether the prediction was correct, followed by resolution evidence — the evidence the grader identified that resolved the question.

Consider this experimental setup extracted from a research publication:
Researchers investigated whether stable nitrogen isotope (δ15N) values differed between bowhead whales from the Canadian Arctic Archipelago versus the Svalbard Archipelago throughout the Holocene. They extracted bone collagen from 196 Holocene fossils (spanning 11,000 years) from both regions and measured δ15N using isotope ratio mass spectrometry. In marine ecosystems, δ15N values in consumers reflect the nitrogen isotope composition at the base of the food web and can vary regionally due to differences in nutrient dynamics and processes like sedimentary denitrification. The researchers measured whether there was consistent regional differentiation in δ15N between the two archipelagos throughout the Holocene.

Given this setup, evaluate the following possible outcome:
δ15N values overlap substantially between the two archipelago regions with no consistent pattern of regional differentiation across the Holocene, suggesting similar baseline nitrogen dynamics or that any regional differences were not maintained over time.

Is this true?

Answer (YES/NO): NO